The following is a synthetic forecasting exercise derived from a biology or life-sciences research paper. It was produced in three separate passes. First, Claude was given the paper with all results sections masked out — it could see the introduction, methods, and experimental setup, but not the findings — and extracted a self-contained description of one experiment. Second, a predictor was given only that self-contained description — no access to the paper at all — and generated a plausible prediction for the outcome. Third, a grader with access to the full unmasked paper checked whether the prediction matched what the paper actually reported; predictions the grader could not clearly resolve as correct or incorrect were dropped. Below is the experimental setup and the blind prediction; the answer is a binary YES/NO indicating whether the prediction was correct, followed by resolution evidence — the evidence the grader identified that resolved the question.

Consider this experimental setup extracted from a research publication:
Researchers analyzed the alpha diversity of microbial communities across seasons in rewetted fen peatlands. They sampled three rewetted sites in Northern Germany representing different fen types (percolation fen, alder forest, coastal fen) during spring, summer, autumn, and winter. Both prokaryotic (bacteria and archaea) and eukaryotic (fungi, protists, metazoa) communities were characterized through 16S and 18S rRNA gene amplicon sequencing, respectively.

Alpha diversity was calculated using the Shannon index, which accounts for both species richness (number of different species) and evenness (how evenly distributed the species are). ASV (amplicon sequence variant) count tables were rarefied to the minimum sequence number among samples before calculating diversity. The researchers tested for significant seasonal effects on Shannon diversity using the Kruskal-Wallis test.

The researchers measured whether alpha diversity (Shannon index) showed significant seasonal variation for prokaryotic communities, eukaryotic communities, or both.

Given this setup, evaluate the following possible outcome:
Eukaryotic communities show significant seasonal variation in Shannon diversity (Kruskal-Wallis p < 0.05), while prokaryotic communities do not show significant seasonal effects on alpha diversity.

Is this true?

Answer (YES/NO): NO